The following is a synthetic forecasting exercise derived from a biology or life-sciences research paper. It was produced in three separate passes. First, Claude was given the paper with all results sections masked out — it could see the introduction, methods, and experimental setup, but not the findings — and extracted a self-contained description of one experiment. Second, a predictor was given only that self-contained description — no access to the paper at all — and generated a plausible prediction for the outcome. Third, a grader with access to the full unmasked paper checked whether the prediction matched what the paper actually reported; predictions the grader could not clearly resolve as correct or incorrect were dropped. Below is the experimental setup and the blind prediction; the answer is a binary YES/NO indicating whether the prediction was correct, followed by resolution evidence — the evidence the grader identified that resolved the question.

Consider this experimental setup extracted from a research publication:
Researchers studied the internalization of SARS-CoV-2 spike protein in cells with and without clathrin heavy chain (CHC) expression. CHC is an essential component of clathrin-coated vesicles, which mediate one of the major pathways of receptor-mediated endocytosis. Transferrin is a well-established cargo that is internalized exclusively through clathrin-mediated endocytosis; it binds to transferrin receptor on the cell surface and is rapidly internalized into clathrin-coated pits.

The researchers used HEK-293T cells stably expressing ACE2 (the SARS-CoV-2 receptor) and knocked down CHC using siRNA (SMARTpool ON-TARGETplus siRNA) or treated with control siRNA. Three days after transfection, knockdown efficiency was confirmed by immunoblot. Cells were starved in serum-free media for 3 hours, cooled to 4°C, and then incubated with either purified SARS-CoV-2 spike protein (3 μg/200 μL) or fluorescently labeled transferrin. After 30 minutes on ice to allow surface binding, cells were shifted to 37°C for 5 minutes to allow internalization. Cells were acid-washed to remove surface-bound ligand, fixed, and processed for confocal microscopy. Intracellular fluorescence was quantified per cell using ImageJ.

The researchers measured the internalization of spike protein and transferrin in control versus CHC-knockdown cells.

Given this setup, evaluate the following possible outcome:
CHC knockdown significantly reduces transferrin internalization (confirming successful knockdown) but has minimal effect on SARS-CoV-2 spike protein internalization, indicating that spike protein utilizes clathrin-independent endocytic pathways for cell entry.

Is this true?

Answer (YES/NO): NO